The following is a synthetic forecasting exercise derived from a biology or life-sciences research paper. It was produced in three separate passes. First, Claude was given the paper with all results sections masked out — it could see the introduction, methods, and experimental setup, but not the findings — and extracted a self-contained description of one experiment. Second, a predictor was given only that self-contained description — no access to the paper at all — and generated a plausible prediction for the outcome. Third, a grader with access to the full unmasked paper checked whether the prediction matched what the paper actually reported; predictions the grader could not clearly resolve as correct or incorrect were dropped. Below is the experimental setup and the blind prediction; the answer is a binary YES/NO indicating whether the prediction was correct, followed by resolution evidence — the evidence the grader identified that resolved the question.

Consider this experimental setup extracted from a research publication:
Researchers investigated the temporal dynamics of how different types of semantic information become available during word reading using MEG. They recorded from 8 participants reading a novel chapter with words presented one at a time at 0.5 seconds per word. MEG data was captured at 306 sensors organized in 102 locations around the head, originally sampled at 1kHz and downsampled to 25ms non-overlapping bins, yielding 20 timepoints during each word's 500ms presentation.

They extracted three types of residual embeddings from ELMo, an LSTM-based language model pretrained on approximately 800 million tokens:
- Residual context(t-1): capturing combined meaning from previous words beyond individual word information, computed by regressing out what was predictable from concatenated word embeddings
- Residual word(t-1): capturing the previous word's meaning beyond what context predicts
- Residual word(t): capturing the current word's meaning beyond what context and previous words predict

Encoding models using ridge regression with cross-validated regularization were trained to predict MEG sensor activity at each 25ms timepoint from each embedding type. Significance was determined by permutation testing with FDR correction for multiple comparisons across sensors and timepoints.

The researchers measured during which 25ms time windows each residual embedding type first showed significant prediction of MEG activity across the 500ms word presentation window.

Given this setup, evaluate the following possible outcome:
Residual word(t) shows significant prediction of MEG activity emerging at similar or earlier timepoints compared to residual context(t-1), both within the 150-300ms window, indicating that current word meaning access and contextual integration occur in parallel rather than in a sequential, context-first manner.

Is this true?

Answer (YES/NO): NO